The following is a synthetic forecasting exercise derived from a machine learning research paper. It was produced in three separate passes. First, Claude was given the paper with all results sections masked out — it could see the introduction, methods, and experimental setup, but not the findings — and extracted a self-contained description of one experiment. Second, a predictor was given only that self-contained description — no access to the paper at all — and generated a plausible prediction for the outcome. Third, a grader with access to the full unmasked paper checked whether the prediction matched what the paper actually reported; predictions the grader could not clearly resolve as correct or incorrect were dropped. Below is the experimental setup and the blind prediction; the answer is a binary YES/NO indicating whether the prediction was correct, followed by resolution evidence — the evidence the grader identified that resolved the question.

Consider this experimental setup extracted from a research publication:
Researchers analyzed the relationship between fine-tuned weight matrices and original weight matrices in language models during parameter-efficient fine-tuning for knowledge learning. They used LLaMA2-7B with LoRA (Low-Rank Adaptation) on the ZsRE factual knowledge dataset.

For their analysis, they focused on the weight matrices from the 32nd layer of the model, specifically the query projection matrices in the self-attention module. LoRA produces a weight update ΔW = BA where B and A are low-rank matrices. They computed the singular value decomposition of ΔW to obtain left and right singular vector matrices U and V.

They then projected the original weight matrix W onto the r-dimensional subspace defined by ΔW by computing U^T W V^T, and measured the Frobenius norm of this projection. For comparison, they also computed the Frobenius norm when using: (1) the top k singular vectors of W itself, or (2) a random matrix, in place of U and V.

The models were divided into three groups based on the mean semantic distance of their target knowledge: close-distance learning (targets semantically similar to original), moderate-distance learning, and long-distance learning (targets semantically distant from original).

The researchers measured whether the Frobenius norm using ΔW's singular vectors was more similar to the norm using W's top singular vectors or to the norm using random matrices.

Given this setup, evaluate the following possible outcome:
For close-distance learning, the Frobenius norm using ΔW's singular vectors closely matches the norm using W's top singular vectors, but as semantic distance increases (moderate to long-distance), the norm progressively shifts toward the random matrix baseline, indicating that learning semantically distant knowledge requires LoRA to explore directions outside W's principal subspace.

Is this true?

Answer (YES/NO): NO